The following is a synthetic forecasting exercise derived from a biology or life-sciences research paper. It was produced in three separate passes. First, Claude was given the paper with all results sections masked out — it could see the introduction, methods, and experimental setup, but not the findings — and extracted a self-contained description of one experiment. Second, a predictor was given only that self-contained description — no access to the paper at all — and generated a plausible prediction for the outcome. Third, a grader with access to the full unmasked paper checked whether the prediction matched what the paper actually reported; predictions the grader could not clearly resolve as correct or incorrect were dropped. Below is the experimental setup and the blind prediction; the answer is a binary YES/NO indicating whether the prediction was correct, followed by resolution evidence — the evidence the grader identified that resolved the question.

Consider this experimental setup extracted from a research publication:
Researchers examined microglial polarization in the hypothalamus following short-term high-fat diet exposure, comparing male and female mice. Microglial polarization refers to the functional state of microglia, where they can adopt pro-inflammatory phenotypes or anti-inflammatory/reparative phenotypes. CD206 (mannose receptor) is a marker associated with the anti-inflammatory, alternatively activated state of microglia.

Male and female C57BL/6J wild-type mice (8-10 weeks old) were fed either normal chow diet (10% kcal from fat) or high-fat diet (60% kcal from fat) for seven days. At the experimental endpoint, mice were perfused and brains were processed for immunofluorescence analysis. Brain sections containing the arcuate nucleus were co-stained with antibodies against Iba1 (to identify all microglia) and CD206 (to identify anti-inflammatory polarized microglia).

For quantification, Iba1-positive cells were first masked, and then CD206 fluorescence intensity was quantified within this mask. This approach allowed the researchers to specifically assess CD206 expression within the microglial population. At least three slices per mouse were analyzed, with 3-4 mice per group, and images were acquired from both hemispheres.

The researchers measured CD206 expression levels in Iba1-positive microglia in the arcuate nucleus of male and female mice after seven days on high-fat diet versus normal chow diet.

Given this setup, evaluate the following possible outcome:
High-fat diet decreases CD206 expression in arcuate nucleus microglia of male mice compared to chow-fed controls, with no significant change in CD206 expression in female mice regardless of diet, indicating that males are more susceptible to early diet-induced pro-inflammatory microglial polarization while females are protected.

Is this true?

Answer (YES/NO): NO